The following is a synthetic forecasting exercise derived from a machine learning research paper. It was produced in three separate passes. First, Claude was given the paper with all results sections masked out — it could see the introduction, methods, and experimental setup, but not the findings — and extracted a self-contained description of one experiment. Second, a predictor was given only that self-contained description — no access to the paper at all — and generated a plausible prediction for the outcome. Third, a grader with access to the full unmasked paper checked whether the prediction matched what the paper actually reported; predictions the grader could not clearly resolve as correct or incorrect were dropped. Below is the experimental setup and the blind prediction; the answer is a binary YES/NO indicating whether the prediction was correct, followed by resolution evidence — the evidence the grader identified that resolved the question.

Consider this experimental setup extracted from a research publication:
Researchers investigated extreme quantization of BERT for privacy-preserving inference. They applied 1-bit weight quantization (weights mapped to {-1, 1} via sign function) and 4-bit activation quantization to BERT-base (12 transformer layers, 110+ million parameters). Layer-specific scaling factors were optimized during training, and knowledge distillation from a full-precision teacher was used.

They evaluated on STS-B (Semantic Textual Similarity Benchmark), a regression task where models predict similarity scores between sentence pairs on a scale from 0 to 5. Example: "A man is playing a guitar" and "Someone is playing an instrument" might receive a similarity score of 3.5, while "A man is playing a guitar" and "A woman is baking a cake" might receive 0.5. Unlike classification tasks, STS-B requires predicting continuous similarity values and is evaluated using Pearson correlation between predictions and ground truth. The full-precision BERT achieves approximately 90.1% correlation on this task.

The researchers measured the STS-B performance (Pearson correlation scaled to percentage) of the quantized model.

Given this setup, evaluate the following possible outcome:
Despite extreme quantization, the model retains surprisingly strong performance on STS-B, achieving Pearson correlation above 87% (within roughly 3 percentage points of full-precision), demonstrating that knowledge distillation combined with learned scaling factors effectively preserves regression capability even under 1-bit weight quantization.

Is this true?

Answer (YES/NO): NO